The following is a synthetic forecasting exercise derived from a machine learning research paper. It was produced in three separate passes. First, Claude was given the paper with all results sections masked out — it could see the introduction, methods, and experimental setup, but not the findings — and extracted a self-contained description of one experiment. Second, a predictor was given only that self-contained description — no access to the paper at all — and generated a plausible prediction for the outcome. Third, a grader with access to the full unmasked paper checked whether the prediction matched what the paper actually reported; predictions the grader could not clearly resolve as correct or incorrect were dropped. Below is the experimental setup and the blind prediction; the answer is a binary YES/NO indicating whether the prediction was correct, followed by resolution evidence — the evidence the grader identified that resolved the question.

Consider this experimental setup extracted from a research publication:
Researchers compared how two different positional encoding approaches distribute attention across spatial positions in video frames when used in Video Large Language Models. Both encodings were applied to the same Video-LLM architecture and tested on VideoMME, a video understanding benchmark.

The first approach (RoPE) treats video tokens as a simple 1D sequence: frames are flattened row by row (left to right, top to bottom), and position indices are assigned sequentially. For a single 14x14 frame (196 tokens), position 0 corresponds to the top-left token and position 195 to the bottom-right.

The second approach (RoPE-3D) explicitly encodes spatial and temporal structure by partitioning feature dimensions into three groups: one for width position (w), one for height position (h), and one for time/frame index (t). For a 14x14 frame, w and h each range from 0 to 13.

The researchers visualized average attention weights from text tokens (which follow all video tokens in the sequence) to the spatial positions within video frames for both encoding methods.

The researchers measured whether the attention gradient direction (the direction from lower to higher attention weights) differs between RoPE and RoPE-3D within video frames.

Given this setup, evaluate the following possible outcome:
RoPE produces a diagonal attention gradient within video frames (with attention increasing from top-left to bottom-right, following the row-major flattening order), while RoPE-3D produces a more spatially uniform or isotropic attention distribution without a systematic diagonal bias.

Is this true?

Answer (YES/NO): NO